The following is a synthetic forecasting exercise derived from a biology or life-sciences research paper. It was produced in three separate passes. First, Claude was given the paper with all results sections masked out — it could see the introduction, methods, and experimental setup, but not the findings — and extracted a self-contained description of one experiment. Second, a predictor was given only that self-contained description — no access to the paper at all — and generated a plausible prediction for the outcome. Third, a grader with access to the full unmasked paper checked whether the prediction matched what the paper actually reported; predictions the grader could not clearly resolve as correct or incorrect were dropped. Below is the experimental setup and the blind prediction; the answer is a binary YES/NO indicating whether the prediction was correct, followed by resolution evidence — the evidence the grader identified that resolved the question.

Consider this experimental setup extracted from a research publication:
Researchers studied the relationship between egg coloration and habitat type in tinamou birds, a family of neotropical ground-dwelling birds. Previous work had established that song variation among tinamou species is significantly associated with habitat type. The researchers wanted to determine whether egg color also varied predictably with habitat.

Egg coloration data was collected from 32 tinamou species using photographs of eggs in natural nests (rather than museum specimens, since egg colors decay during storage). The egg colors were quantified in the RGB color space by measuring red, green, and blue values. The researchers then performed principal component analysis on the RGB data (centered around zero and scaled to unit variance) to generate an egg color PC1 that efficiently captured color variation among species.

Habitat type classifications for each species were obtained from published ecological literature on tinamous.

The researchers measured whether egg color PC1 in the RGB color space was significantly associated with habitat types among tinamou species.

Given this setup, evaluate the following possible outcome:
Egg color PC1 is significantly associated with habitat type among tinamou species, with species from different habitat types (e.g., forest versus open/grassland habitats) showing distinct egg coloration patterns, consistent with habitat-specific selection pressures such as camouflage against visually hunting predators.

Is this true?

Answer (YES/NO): NO